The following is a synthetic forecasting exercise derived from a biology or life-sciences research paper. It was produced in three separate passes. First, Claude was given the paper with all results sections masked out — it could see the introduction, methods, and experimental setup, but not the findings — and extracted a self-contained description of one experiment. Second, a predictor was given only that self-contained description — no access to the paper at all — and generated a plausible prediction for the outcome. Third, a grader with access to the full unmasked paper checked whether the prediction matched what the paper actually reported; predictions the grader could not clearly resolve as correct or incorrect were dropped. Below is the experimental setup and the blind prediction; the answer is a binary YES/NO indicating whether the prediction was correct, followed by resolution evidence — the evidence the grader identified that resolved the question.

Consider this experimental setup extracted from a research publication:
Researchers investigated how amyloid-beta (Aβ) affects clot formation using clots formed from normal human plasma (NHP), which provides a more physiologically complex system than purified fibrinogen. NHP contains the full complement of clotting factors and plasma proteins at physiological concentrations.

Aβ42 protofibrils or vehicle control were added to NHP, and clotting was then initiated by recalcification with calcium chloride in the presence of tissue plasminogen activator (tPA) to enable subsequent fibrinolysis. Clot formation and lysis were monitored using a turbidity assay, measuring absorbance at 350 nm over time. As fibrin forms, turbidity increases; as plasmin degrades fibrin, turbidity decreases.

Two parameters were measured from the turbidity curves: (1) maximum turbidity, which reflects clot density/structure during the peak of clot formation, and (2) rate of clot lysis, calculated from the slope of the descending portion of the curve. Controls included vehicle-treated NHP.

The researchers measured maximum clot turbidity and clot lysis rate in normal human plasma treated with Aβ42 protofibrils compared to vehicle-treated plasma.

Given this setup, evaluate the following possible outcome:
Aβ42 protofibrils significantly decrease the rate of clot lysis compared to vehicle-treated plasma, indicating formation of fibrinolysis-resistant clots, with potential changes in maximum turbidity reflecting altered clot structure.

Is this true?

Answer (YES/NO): YES